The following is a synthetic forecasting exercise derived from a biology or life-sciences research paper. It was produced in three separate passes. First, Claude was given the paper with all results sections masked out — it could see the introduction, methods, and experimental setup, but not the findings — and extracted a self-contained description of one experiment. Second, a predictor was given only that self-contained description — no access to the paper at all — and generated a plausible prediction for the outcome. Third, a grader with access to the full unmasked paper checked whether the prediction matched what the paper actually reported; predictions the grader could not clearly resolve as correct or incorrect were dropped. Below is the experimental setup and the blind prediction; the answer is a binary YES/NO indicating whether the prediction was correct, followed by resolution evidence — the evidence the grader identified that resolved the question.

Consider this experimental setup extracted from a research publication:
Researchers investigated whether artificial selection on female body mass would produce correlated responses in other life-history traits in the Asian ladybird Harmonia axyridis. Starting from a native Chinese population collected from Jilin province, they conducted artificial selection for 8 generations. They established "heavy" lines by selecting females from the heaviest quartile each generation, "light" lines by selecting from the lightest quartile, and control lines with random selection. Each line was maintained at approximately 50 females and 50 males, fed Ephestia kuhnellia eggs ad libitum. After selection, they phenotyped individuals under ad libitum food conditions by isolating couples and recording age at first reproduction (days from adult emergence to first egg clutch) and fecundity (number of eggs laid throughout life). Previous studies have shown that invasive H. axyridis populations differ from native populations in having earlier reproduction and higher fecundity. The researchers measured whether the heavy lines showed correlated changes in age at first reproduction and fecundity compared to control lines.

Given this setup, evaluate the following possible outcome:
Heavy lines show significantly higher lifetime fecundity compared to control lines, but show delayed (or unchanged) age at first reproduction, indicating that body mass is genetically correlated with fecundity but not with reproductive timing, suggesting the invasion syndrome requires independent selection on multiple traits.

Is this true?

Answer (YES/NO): NO